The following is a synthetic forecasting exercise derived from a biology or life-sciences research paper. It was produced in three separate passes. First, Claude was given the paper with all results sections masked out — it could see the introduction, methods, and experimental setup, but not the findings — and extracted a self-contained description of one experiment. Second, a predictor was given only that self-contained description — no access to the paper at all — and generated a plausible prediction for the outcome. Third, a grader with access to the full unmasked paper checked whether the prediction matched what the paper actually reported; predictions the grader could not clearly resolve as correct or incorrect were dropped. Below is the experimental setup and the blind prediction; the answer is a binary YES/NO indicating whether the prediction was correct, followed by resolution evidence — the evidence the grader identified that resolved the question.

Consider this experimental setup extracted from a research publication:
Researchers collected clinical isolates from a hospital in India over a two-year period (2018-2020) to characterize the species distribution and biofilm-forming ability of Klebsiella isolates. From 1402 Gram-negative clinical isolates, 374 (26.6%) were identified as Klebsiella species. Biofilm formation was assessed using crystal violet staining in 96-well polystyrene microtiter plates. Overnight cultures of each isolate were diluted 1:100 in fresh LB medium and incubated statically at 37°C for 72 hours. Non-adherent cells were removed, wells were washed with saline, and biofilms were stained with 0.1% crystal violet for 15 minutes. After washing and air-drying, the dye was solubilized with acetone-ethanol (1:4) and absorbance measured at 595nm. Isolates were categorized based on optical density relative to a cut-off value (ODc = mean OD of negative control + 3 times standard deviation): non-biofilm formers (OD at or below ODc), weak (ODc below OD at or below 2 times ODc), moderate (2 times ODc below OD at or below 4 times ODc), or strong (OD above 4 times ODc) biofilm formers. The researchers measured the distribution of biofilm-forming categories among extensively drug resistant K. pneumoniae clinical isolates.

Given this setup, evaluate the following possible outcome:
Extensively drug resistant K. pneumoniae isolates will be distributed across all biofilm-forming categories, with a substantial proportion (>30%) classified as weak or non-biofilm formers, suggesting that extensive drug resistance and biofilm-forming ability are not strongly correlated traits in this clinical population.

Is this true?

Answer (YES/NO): NO